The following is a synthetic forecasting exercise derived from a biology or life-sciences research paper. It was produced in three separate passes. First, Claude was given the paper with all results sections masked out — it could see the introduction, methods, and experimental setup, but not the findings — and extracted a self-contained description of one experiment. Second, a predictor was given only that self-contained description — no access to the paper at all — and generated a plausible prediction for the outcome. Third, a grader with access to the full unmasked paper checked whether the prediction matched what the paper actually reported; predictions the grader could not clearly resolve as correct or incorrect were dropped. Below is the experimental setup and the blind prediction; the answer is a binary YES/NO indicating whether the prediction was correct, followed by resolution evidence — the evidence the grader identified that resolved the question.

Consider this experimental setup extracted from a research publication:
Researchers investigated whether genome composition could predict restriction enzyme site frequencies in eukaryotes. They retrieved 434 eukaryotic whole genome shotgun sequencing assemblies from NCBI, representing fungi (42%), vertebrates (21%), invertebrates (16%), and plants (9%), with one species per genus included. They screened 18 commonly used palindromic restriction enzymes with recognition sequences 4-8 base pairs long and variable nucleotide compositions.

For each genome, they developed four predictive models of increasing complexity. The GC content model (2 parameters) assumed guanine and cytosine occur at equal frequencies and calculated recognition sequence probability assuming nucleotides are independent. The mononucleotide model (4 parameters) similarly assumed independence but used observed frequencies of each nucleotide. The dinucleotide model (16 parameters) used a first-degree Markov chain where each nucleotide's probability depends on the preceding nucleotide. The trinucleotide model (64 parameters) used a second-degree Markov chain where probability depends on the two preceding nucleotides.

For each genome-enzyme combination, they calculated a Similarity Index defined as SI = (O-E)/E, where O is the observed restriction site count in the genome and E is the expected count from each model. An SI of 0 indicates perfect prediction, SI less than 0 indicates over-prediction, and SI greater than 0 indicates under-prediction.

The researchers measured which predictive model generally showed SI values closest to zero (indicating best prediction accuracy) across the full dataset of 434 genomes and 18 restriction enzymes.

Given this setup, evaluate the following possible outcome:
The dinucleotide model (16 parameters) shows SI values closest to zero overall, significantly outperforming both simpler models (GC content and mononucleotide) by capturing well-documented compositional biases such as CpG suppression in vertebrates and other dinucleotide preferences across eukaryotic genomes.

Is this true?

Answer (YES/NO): NO